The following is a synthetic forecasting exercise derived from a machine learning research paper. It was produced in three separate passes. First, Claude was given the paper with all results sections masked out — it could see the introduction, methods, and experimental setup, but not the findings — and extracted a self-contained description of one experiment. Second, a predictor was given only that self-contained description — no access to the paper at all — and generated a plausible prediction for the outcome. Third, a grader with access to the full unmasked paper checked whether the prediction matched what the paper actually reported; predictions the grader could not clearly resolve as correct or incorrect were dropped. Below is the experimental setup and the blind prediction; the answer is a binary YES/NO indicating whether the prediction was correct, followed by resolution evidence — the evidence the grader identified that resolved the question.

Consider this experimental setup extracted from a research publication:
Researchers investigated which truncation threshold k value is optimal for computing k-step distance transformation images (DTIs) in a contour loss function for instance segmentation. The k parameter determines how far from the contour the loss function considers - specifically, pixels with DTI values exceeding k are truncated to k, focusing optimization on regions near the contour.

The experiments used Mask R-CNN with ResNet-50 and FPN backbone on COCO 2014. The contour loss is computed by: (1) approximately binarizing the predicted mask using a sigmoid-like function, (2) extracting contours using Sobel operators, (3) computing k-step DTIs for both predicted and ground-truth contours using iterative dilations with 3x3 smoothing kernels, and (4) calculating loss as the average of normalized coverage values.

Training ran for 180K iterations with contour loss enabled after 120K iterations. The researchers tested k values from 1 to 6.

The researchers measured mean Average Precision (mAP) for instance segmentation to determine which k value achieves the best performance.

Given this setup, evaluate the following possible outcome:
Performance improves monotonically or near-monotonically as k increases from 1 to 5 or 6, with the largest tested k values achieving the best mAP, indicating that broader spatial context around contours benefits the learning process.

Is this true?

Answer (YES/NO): NO